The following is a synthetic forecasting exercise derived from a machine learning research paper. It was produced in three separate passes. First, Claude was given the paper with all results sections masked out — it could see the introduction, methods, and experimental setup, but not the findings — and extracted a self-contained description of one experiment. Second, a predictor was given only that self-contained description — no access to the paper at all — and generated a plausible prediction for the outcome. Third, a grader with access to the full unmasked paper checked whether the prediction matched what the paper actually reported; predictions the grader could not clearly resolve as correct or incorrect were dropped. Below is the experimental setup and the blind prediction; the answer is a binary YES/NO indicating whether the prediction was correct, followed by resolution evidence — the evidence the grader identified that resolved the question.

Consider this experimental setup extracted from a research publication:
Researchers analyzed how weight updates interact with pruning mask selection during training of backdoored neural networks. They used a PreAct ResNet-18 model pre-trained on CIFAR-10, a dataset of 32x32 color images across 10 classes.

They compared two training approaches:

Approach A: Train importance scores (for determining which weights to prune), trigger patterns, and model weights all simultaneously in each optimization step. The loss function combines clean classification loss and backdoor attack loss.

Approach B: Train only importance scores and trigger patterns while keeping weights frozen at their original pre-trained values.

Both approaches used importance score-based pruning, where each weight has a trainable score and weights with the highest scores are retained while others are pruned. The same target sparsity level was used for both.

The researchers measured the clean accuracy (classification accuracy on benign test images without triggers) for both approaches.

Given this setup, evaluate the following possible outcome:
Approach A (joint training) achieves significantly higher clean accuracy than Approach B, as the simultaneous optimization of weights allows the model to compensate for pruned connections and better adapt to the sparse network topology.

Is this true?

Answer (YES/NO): NO